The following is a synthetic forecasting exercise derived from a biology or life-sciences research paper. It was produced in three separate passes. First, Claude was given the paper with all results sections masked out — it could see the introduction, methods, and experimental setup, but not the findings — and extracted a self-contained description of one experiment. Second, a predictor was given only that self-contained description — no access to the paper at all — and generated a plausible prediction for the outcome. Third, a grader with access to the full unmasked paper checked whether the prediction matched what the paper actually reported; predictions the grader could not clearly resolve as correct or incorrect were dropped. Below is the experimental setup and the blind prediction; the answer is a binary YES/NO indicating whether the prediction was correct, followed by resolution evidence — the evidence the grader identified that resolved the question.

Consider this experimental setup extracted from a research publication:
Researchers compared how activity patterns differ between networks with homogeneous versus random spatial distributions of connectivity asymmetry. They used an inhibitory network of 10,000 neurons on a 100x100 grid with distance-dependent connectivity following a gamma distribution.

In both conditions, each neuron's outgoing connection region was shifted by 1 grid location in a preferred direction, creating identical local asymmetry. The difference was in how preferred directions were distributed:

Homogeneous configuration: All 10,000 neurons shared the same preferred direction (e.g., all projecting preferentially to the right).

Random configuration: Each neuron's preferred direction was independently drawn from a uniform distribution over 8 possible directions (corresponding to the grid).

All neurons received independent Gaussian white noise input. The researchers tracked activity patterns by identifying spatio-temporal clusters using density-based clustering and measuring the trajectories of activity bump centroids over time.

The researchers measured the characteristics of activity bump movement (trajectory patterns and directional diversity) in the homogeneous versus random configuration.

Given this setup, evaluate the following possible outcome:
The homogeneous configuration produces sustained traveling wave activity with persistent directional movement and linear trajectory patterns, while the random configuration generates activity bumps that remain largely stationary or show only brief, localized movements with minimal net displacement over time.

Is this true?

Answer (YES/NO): YES